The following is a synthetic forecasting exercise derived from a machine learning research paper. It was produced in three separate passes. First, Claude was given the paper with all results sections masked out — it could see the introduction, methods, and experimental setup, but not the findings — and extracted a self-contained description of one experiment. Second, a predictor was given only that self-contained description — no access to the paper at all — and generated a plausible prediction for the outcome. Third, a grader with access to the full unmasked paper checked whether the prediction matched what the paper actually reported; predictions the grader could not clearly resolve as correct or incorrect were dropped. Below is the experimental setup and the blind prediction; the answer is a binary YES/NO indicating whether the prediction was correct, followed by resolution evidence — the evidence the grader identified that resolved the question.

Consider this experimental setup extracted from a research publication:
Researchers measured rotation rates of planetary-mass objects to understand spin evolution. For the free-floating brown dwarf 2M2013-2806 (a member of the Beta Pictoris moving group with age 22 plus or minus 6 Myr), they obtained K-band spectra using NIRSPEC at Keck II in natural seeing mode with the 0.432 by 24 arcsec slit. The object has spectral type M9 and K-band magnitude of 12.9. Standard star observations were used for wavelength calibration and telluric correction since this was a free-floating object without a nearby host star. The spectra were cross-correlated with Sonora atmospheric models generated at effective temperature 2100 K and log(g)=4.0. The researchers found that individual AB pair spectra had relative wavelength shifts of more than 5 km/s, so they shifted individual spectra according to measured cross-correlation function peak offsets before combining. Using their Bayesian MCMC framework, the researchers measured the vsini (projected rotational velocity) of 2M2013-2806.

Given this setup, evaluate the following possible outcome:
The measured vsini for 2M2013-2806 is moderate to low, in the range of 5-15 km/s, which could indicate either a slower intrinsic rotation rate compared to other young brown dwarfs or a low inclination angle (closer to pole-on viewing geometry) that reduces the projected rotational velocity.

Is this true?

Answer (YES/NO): NO